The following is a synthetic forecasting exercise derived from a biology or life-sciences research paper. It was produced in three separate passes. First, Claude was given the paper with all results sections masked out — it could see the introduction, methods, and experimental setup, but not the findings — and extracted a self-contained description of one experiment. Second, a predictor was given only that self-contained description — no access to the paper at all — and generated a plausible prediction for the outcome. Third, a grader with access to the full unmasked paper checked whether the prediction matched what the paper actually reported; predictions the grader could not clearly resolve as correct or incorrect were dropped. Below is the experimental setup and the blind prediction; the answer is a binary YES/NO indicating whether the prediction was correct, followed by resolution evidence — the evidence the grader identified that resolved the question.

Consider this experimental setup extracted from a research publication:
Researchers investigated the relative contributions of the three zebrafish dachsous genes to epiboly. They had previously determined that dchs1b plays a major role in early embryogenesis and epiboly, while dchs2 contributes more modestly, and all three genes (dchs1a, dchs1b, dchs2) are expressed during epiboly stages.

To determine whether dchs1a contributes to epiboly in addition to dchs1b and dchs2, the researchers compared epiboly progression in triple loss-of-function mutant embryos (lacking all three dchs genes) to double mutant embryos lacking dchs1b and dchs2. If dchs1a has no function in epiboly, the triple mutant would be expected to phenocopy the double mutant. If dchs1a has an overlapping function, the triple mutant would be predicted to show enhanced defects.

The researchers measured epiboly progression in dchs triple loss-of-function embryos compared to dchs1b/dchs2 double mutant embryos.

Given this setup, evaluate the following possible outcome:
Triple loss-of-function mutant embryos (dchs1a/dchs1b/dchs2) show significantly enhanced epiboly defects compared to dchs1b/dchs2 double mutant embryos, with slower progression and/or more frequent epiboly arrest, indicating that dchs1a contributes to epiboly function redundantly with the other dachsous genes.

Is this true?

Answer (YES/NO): YES